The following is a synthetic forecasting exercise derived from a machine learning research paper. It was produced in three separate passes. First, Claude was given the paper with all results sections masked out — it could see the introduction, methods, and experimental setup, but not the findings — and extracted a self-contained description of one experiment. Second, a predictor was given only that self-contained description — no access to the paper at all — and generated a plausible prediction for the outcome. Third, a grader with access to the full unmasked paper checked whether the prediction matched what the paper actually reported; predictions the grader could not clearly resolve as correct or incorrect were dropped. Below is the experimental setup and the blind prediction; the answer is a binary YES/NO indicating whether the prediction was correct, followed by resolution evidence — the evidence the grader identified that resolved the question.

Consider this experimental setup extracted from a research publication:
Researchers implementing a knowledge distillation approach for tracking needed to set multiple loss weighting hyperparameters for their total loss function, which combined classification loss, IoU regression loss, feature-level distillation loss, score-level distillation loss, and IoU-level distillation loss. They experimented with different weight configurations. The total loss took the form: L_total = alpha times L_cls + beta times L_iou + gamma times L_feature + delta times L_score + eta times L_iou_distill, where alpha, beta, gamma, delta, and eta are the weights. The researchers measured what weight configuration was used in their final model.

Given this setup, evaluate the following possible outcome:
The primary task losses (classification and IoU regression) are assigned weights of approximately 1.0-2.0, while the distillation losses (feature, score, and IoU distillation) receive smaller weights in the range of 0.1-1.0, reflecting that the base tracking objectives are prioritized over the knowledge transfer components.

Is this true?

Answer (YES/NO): NO